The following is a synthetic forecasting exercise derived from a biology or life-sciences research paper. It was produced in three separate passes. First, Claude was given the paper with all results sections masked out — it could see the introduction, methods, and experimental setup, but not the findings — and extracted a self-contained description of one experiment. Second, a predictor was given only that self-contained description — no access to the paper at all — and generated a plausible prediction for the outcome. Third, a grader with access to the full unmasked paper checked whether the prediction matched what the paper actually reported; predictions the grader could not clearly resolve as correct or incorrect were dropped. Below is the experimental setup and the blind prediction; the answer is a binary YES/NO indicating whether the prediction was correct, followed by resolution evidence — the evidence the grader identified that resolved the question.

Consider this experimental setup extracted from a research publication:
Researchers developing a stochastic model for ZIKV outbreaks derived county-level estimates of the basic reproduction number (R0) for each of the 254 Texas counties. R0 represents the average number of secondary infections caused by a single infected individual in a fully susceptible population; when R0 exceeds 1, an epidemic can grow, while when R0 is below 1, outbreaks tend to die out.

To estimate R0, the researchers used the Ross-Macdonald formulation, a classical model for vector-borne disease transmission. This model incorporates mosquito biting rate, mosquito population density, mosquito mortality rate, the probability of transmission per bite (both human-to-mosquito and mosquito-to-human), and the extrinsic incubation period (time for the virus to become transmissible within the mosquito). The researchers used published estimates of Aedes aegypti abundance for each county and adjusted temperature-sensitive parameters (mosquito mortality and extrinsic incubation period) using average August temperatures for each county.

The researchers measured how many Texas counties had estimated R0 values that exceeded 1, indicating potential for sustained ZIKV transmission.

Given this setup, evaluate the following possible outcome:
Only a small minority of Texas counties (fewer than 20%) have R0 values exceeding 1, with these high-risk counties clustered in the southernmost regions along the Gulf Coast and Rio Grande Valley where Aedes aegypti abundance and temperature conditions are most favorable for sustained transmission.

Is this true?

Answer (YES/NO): NO